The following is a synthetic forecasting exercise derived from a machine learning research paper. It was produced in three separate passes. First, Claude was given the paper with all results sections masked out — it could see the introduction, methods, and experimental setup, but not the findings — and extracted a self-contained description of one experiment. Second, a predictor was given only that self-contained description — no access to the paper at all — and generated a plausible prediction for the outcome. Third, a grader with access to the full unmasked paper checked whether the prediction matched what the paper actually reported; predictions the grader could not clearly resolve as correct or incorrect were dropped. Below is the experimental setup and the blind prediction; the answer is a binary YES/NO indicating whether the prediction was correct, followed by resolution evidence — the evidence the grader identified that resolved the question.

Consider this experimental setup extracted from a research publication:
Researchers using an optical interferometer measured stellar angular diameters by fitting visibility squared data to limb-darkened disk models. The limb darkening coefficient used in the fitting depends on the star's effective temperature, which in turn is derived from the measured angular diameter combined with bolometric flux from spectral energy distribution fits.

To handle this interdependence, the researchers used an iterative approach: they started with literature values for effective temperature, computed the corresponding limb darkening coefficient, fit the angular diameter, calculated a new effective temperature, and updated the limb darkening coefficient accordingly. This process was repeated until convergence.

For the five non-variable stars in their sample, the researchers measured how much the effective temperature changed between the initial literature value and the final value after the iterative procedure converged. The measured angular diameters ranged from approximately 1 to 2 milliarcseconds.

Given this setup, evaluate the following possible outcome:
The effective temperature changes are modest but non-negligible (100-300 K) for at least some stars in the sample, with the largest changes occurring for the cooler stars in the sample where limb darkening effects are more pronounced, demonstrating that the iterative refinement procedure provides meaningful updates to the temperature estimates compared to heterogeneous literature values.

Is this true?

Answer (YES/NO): NO